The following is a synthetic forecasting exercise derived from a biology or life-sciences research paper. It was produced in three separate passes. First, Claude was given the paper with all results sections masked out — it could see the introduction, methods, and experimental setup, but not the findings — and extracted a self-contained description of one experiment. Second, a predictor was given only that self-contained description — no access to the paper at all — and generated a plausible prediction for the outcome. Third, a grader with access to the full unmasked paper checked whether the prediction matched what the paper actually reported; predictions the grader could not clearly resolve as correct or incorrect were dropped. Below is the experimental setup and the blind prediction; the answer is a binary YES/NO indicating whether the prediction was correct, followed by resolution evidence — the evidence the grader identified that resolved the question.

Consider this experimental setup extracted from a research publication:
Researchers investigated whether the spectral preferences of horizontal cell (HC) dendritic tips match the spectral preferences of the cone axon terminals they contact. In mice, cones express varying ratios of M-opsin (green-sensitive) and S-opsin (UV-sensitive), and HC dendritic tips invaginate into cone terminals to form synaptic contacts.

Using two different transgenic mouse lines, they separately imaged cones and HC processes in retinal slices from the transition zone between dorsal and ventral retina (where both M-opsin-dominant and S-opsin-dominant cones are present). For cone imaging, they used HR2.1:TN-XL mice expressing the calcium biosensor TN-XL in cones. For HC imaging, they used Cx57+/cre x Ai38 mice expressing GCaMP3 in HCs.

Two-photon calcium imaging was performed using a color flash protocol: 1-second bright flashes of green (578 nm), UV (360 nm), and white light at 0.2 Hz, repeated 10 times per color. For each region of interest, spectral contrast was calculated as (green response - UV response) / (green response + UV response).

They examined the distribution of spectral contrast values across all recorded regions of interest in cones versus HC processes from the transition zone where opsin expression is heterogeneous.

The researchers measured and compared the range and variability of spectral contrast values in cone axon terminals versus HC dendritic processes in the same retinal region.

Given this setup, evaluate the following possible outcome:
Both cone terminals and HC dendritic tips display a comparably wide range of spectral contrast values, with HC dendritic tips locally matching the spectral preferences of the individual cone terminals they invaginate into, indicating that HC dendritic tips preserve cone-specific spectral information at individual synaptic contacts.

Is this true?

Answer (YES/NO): YES